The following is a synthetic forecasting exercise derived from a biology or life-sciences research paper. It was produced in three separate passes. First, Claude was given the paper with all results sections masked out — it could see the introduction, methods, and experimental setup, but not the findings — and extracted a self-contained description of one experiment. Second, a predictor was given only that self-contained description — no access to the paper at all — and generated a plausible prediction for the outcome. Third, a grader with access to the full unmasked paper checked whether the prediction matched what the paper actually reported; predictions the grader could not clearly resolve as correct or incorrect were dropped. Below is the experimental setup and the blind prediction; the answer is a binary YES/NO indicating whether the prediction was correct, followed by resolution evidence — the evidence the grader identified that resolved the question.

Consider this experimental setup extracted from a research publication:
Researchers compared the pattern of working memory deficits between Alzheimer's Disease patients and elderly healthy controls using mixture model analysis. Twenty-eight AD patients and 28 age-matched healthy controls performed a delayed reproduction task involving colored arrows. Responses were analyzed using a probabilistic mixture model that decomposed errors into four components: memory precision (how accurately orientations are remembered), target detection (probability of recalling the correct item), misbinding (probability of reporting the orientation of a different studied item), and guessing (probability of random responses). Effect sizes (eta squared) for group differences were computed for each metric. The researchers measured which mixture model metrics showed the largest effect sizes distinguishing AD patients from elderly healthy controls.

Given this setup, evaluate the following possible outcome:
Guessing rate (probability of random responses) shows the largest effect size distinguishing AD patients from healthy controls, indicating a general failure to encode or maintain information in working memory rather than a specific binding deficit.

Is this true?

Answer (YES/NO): NO